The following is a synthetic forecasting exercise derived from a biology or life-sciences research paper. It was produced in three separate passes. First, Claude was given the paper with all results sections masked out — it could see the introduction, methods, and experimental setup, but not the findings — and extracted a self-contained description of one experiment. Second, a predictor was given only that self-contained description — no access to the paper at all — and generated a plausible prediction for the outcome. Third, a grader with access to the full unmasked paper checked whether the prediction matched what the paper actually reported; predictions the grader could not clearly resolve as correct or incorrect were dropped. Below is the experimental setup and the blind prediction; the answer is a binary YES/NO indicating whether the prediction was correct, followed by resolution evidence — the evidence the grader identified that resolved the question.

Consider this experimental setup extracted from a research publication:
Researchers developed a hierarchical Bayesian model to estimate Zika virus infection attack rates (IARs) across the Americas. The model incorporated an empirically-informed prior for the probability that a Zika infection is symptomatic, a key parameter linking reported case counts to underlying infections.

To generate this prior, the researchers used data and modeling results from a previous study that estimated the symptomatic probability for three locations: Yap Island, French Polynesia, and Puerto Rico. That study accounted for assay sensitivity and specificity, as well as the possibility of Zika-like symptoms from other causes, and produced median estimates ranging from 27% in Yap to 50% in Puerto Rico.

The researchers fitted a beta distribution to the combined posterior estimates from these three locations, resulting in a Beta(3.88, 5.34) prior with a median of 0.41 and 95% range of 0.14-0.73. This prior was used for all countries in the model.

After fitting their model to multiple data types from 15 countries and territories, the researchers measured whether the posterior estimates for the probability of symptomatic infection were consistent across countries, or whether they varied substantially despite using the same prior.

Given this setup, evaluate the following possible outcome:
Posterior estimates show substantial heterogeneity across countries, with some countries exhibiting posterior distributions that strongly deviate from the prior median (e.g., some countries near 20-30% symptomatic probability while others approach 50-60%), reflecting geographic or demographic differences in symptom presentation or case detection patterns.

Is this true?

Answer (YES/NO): NO